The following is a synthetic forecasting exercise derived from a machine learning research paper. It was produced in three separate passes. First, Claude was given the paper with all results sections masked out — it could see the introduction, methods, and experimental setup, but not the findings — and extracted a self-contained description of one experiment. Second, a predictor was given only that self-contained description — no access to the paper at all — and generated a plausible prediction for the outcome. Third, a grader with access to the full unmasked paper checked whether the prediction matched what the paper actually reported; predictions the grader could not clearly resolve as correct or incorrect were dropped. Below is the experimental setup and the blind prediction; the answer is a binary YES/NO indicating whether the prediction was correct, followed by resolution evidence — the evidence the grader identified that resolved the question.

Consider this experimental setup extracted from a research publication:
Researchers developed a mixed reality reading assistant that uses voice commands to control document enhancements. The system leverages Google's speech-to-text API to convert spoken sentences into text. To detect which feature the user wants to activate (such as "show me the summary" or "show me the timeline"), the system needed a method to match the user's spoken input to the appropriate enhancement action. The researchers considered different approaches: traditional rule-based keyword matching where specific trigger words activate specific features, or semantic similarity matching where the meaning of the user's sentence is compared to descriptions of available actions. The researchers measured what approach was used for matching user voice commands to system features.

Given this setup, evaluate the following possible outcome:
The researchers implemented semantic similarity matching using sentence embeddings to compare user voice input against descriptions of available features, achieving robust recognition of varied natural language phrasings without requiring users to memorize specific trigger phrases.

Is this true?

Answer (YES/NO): YES